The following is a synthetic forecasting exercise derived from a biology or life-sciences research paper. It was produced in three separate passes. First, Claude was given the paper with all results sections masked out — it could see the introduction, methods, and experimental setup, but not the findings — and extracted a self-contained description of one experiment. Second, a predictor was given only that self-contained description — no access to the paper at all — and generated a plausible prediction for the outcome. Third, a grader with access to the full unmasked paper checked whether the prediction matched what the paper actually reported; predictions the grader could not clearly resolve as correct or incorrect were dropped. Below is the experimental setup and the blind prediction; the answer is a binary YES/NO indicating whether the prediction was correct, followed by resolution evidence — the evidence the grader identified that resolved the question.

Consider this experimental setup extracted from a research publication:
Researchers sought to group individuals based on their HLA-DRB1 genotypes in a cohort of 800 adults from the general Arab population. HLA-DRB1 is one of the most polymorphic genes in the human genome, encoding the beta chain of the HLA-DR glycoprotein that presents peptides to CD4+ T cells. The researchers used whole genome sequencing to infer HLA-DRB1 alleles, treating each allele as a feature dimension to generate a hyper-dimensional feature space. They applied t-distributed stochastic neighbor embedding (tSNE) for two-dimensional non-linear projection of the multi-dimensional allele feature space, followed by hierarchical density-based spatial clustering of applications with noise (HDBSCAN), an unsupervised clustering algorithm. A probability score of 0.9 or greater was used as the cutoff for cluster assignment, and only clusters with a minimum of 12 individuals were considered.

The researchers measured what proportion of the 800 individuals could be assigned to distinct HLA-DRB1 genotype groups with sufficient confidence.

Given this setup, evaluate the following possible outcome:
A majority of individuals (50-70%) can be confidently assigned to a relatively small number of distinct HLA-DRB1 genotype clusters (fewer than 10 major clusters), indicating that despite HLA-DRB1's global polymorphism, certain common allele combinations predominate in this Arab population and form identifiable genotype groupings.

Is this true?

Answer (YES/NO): NO